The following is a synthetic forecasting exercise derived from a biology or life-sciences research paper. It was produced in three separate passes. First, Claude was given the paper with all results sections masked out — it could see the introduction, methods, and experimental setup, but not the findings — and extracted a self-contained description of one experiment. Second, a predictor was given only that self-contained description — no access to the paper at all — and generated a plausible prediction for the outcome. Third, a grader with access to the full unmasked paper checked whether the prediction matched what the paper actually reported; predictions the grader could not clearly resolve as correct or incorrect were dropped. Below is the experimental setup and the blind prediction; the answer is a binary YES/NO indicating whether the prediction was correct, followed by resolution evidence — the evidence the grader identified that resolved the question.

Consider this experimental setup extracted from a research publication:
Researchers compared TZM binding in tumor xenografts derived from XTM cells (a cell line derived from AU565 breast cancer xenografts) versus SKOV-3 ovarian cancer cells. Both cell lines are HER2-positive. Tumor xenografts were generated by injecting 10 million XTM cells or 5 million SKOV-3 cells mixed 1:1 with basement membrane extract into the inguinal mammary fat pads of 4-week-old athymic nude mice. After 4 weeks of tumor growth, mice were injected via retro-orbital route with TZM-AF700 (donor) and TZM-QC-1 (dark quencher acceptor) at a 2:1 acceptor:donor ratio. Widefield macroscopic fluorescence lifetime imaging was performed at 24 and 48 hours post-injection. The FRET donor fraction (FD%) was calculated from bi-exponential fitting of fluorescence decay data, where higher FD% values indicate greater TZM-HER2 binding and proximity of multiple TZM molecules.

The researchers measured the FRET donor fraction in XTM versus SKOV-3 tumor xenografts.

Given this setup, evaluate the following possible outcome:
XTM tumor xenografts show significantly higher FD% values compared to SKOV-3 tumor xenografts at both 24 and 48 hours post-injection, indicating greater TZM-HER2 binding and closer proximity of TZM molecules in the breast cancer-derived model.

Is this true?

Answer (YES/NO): YES